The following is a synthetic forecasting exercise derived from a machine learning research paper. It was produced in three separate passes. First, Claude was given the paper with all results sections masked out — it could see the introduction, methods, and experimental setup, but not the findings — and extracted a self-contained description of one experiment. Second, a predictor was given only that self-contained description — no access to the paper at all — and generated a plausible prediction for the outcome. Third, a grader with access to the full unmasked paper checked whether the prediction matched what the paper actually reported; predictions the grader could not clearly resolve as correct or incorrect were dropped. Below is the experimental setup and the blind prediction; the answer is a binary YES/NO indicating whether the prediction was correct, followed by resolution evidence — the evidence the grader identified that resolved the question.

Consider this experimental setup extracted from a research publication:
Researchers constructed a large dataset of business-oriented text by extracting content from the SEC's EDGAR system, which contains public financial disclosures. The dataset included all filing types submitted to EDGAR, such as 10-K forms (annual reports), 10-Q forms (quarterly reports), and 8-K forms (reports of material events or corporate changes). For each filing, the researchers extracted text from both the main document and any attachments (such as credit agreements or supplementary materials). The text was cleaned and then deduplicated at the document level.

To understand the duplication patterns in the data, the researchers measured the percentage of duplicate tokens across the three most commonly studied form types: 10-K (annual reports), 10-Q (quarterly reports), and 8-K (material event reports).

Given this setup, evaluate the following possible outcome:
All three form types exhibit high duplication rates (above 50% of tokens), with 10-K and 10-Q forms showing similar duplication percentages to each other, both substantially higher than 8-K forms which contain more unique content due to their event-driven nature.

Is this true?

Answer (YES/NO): NO